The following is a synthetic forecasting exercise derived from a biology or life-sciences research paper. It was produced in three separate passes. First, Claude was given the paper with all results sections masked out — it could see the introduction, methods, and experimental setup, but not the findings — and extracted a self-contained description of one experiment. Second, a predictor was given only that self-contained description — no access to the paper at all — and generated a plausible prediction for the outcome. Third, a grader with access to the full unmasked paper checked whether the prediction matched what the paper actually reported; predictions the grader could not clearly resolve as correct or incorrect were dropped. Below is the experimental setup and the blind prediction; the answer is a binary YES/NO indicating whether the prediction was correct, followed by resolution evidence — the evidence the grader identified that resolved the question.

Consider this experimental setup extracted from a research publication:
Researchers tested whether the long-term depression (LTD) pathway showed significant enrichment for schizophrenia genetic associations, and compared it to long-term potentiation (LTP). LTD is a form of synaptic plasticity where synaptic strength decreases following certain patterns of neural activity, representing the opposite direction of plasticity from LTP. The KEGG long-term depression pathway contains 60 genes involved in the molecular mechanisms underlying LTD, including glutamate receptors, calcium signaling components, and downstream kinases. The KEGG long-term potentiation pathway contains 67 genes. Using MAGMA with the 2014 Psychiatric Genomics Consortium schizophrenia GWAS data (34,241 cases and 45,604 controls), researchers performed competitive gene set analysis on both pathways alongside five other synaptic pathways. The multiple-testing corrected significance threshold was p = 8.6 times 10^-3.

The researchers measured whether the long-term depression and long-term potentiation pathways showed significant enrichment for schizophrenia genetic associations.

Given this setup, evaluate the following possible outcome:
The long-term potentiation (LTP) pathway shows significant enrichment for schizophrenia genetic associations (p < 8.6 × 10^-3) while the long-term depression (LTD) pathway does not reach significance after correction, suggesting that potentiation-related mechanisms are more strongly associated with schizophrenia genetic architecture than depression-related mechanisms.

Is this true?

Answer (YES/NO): YES